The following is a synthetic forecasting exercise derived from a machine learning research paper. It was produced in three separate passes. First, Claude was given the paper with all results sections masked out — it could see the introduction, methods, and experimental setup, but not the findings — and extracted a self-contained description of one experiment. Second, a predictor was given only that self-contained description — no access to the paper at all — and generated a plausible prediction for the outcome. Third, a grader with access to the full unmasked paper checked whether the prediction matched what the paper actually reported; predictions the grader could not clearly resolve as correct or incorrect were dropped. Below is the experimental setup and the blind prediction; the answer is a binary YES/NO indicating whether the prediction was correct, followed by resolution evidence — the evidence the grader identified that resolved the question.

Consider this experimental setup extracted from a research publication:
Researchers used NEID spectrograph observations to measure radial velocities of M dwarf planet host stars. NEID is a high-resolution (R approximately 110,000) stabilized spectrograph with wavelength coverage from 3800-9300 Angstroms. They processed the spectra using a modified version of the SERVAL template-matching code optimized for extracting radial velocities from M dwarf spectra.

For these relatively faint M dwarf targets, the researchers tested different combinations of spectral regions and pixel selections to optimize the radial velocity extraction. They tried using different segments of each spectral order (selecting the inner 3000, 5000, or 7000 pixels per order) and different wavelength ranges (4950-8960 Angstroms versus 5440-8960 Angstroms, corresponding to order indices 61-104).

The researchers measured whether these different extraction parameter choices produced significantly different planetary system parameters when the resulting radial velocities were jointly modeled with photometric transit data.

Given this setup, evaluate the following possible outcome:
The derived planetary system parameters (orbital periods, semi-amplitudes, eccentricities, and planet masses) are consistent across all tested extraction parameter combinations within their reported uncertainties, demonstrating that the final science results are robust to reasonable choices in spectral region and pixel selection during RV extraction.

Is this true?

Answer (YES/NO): YES